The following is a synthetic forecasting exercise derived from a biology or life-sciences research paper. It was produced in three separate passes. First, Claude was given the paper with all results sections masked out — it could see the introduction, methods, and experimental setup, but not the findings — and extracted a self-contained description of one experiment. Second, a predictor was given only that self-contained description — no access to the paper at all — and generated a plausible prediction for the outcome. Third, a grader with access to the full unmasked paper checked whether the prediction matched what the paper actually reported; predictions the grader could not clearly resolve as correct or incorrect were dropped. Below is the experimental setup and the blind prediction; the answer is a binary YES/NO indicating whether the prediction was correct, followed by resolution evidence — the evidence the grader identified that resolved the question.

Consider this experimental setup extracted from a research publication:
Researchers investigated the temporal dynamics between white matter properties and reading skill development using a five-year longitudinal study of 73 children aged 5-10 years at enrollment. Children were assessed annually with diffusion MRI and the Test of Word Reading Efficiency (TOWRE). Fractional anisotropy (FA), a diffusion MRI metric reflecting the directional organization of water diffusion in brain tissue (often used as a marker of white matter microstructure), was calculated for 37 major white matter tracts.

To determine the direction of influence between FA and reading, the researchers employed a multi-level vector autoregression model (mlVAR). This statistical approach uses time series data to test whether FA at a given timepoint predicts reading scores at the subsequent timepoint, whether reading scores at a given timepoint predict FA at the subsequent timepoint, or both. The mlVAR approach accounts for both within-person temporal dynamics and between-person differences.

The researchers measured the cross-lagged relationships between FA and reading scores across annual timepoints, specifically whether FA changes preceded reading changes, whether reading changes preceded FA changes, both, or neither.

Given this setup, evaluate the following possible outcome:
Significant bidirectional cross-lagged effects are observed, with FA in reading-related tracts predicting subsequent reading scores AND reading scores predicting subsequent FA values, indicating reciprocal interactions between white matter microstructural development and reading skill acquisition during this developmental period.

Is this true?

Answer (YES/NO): NO